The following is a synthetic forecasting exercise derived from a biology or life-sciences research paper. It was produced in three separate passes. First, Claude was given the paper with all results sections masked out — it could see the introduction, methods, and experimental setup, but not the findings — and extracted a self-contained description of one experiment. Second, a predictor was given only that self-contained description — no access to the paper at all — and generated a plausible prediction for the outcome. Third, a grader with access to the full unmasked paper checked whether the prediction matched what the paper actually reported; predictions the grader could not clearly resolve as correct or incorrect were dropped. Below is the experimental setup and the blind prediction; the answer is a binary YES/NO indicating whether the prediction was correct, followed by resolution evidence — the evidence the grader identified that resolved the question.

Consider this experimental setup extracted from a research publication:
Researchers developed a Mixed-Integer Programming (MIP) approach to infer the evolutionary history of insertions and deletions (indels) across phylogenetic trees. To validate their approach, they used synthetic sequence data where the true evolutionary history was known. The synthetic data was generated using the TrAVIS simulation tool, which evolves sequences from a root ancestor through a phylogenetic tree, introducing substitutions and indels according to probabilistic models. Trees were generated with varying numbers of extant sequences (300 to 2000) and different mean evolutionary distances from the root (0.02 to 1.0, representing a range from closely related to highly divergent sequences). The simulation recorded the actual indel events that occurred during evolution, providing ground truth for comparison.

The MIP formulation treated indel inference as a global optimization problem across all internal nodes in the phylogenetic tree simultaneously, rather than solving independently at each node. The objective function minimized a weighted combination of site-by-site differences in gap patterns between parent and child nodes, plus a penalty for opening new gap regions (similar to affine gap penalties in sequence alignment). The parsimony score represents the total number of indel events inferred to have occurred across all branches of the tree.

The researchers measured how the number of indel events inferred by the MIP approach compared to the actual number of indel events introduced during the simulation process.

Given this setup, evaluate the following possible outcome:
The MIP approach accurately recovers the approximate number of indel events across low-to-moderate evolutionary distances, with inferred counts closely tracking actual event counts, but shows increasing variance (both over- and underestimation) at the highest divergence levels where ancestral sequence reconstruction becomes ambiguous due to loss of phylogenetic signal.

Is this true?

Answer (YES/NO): NO